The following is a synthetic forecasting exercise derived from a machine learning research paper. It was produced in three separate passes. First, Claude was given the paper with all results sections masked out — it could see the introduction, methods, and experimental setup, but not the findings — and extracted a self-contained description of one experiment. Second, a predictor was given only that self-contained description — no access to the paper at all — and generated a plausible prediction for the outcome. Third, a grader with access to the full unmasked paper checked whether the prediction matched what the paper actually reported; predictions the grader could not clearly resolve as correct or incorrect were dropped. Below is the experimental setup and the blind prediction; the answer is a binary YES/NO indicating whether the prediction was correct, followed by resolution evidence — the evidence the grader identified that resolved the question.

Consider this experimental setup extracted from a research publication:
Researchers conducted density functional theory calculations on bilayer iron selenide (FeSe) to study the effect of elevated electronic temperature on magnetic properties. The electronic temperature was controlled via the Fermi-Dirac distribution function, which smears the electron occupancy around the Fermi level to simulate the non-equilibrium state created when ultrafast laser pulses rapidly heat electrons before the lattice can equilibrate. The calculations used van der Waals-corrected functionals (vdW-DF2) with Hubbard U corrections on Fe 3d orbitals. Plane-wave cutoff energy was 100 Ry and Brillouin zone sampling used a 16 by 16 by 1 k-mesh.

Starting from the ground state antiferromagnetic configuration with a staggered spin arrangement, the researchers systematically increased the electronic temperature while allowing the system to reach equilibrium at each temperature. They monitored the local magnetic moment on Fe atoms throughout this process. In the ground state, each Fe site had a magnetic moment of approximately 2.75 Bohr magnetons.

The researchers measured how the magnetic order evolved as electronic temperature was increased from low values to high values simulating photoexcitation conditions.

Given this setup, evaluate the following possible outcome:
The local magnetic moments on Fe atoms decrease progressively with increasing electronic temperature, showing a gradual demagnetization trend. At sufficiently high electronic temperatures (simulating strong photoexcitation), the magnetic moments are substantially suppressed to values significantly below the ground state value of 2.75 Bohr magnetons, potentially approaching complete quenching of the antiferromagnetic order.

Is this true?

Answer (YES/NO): NO